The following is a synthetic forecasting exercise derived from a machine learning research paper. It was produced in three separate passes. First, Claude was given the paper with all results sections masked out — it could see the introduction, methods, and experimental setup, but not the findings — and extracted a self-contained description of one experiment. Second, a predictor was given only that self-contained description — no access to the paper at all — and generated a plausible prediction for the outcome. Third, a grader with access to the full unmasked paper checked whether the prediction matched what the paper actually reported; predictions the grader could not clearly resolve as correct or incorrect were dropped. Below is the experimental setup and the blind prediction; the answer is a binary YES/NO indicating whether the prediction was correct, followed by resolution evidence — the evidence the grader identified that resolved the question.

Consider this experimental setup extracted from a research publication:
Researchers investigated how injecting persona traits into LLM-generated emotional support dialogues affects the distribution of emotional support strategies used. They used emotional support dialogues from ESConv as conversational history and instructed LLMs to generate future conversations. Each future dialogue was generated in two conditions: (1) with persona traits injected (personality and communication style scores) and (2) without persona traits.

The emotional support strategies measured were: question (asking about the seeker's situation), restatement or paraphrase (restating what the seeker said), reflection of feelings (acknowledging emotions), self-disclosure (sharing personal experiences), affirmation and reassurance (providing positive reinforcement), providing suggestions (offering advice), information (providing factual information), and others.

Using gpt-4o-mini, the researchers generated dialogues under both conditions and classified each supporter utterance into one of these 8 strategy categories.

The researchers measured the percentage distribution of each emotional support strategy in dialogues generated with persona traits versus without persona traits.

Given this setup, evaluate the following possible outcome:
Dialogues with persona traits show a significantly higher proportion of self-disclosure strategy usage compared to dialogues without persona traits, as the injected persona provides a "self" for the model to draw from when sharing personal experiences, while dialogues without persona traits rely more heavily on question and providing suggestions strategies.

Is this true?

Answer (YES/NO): NO